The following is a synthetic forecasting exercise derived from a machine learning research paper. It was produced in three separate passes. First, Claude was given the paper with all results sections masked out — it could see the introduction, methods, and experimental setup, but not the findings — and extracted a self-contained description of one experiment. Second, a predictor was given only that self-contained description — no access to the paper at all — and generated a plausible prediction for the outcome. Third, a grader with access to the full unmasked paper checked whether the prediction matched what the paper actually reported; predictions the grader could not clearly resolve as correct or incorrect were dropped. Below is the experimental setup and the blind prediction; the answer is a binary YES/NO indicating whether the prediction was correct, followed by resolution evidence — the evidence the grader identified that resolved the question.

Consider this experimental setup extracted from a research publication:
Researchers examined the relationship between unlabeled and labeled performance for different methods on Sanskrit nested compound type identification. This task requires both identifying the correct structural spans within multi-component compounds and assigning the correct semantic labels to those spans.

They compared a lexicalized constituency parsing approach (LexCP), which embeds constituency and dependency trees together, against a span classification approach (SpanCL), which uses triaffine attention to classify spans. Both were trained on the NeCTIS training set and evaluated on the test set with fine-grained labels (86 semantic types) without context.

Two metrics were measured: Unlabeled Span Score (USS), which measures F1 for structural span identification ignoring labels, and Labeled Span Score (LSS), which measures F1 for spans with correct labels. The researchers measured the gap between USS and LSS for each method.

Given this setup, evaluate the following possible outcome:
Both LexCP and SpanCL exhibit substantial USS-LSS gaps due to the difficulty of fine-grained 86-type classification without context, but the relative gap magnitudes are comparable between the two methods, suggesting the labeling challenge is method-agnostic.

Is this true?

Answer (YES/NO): NO